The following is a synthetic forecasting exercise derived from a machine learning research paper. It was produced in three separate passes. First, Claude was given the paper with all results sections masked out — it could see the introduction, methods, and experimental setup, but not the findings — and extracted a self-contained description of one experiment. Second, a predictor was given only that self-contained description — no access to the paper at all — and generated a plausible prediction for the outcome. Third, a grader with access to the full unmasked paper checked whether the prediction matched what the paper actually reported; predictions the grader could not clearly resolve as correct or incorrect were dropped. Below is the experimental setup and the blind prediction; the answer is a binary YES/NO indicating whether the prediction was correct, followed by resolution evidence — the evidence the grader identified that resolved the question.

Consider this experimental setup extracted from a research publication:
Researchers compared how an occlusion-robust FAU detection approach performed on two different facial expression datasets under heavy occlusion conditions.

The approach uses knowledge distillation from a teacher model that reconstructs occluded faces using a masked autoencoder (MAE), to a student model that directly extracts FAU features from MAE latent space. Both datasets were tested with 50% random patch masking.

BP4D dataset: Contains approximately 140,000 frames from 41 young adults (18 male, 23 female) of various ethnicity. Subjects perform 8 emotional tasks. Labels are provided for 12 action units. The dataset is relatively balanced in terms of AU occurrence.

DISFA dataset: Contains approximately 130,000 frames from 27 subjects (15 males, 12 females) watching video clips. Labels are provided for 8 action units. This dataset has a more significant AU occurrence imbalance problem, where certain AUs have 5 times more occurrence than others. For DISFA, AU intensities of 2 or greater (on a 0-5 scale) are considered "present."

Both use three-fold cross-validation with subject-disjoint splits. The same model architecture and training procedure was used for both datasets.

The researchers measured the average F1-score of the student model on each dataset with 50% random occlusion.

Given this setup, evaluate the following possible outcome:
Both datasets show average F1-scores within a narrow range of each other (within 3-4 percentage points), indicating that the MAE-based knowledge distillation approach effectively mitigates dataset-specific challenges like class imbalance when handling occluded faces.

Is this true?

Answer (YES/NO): YES